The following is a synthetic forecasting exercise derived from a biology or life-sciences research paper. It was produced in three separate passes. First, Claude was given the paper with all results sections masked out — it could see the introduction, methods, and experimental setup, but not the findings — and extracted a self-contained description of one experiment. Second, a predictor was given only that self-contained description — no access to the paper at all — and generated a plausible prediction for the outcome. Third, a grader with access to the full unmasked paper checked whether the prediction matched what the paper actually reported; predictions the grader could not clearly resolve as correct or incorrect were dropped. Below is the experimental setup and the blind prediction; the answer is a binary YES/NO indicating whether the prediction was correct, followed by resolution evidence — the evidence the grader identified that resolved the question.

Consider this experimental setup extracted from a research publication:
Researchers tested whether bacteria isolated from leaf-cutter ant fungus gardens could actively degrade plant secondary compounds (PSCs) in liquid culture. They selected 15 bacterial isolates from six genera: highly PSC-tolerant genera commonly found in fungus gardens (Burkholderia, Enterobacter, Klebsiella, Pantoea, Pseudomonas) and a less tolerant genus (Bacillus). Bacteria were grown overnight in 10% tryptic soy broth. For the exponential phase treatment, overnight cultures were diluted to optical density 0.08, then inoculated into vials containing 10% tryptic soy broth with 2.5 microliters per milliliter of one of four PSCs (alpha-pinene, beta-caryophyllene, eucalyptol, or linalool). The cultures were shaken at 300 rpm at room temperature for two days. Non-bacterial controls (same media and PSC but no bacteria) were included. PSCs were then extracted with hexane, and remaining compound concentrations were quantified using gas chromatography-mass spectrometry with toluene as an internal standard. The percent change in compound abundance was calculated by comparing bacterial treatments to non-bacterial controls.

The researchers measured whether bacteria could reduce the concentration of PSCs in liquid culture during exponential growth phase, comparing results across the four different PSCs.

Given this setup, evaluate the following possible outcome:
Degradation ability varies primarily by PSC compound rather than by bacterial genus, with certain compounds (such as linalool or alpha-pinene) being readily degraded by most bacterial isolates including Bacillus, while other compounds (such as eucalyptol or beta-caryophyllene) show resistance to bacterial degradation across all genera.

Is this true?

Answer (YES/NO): NO